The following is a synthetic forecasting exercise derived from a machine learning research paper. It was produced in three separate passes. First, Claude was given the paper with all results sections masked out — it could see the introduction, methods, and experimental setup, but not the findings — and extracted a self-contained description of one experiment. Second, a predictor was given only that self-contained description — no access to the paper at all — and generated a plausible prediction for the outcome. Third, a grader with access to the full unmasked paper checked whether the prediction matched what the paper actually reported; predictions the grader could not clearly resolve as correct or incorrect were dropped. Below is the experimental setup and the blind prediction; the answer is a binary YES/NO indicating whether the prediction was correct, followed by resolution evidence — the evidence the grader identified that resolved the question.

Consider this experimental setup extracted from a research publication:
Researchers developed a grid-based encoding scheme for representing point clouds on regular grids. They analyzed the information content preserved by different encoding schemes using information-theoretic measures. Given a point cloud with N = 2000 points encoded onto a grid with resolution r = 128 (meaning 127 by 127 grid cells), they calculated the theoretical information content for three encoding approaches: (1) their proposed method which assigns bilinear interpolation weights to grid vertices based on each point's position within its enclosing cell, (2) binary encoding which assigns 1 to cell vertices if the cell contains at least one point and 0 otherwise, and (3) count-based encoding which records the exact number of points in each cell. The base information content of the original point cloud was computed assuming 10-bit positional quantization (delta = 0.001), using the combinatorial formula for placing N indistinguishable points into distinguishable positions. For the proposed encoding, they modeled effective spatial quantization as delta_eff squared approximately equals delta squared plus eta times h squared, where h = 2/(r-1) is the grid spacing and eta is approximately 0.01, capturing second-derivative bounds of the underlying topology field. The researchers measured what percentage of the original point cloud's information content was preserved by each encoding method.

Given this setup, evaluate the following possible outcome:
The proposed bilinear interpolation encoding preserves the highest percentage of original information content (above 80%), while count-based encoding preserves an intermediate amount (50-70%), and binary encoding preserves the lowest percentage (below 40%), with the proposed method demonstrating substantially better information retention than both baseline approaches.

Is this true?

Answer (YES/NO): NO